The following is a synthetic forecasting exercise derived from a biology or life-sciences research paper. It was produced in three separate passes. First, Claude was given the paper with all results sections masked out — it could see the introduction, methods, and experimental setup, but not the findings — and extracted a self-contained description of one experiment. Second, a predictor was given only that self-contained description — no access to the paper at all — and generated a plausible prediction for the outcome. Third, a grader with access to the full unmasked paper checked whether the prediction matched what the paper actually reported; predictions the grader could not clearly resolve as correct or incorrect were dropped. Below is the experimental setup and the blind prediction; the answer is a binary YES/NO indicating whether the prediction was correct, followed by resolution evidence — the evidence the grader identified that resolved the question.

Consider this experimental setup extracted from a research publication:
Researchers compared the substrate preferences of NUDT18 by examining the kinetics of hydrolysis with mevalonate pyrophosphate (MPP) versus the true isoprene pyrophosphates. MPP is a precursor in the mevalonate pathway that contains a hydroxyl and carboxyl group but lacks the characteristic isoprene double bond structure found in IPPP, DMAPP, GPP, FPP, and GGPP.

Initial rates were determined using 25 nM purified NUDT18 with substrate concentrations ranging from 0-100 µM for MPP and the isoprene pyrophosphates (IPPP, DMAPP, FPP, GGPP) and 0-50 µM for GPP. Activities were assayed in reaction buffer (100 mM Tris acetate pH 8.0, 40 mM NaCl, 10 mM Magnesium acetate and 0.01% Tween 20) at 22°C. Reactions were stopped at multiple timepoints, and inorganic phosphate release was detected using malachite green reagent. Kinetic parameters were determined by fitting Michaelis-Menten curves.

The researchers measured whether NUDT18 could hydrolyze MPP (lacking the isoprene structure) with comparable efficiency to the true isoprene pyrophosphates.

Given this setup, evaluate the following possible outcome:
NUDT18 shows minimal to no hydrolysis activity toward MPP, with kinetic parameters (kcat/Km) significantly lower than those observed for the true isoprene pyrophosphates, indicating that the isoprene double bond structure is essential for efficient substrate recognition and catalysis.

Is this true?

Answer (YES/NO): NO